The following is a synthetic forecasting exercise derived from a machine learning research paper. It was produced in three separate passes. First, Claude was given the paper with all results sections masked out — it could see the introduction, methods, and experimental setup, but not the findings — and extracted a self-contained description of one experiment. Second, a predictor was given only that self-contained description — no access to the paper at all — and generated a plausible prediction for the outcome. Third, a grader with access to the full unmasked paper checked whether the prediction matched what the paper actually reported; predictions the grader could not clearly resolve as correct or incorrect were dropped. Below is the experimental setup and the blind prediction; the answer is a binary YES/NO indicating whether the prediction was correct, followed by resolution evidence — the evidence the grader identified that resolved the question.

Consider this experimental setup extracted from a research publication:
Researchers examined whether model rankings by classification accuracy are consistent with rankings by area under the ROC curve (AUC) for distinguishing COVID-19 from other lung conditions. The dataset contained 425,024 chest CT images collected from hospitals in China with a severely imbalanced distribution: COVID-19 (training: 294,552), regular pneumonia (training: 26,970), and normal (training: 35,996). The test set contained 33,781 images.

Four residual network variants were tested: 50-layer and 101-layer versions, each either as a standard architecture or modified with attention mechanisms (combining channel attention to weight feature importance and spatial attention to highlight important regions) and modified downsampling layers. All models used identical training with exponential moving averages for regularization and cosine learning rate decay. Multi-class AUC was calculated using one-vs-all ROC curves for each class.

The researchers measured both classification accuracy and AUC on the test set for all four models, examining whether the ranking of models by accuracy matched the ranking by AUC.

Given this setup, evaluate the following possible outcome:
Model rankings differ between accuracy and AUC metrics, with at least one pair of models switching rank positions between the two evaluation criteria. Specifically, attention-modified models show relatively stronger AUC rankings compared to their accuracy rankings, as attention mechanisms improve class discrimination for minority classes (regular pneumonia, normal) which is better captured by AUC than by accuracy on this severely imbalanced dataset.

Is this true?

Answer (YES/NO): YES